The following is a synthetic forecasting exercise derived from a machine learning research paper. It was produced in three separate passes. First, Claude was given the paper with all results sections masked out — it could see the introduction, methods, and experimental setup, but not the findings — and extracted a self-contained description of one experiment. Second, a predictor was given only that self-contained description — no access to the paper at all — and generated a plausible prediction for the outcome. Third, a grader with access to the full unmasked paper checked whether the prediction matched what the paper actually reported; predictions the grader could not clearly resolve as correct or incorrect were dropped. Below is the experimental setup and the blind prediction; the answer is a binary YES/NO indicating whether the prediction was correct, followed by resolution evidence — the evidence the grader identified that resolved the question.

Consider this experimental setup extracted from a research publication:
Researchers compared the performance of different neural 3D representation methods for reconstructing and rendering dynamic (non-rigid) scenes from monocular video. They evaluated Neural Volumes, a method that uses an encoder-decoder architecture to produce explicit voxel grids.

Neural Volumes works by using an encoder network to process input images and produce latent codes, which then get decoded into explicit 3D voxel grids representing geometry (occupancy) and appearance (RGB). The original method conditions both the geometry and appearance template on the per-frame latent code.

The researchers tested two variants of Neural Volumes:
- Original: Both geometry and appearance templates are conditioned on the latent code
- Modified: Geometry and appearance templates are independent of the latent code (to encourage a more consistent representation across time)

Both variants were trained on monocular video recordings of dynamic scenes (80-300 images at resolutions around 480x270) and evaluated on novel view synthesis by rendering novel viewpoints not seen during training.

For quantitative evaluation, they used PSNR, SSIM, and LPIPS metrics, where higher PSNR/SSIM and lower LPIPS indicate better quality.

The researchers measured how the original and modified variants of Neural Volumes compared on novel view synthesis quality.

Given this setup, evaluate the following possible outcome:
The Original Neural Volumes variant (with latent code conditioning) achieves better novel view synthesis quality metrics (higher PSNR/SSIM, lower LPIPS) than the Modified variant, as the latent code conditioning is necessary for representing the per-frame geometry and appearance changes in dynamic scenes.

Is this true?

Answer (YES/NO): NO